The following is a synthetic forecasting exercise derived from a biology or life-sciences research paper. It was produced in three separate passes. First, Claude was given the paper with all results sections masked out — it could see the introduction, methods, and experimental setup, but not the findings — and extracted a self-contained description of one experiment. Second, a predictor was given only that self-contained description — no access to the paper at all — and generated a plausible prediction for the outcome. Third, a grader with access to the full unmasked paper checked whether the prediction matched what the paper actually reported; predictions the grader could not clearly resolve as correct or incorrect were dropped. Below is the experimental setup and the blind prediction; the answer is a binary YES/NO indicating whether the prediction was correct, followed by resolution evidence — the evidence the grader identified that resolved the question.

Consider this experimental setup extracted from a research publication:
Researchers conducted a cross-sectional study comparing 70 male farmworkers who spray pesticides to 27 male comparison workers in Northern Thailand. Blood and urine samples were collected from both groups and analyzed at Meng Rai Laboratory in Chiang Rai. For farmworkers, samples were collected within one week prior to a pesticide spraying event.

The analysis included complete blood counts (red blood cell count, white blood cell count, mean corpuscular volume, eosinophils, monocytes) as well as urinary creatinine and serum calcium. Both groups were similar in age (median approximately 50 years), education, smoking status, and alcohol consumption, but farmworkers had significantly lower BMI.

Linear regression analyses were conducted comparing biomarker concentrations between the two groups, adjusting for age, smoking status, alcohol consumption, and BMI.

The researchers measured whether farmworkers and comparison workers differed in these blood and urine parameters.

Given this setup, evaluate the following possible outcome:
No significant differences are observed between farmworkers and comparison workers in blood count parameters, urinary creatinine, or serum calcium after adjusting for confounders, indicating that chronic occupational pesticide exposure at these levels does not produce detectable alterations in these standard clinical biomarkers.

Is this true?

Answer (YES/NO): NO